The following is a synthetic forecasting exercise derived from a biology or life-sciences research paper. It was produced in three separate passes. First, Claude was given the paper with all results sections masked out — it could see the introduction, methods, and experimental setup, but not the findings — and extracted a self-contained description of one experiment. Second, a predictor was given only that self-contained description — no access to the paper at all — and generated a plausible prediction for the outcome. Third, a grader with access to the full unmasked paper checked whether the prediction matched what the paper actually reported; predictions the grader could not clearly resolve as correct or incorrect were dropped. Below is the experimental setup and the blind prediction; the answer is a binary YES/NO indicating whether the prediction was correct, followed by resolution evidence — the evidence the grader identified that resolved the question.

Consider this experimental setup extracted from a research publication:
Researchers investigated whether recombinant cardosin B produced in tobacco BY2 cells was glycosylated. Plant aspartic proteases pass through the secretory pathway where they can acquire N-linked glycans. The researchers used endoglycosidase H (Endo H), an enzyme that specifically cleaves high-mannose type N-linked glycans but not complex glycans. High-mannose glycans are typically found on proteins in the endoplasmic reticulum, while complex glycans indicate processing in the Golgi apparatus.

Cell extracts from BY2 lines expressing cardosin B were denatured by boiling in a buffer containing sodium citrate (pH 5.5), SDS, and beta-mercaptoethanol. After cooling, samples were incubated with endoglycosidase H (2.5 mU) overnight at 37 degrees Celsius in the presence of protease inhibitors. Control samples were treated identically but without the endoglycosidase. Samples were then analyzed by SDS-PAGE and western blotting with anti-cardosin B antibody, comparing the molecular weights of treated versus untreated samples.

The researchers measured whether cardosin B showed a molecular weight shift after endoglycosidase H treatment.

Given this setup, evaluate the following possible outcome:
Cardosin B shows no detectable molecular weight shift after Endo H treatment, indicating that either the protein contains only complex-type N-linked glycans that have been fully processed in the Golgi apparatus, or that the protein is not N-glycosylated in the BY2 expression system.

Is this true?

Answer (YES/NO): NO